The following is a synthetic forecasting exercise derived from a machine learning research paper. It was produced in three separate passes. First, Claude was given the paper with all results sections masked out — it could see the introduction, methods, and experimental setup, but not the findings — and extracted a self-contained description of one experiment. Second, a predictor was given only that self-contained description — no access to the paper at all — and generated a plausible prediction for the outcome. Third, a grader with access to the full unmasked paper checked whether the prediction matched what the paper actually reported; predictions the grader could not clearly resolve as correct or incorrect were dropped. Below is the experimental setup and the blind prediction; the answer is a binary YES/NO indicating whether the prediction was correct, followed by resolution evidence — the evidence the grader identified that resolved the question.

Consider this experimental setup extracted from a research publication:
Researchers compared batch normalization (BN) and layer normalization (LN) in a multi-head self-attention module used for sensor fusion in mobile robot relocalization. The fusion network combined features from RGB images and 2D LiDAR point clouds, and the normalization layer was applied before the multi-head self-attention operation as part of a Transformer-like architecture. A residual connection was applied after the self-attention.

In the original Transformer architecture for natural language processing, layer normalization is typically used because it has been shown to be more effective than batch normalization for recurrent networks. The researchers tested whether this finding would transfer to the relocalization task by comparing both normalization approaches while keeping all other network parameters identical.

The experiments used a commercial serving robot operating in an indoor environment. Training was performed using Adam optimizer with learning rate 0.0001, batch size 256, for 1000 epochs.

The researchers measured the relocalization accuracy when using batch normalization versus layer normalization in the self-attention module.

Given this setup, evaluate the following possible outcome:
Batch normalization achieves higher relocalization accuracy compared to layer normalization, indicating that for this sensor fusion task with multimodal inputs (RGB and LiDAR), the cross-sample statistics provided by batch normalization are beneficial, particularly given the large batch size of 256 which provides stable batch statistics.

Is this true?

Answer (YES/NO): YES